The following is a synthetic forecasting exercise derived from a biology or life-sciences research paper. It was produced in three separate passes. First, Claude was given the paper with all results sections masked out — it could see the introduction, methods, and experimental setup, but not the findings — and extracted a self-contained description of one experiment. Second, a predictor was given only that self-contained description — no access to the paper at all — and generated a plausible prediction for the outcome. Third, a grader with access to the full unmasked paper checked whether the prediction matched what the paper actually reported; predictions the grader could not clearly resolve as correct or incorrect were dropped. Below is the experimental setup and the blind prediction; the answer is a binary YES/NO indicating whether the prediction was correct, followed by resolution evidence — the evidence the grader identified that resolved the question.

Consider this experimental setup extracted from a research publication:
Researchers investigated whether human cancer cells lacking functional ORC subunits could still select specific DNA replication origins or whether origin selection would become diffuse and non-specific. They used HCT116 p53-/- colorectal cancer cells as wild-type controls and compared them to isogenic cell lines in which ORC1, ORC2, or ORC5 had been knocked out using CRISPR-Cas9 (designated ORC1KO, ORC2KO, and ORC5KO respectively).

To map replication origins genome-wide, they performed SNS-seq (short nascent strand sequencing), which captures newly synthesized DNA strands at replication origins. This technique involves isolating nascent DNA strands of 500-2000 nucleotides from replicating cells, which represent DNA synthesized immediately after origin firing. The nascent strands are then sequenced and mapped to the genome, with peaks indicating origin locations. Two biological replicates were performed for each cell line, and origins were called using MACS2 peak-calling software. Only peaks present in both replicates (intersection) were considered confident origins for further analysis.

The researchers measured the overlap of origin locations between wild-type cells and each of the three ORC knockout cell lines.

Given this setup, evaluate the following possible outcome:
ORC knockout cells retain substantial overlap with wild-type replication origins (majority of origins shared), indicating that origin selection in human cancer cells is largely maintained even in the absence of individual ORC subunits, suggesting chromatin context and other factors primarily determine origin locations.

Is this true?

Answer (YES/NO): YES